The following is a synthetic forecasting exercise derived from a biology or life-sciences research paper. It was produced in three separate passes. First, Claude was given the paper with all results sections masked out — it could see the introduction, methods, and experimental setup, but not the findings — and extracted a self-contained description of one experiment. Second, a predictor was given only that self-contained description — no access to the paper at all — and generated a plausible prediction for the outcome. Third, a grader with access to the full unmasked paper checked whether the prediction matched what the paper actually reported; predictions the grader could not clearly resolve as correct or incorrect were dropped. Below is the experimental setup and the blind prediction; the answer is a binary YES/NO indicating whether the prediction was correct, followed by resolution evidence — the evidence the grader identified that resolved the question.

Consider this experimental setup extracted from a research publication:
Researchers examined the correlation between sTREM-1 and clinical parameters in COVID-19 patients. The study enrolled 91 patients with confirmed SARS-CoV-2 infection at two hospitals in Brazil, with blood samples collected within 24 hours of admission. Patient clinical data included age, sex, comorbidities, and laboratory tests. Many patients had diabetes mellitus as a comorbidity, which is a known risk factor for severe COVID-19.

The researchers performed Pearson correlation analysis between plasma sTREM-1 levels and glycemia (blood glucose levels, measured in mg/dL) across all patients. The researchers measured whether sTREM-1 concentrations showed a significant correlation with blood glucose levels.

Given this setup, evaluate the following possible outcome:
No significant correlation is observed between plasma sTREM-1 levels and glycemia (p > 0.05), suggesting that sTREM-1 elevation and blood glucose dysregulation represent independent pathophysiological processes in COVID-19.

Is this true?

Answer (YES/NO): YES